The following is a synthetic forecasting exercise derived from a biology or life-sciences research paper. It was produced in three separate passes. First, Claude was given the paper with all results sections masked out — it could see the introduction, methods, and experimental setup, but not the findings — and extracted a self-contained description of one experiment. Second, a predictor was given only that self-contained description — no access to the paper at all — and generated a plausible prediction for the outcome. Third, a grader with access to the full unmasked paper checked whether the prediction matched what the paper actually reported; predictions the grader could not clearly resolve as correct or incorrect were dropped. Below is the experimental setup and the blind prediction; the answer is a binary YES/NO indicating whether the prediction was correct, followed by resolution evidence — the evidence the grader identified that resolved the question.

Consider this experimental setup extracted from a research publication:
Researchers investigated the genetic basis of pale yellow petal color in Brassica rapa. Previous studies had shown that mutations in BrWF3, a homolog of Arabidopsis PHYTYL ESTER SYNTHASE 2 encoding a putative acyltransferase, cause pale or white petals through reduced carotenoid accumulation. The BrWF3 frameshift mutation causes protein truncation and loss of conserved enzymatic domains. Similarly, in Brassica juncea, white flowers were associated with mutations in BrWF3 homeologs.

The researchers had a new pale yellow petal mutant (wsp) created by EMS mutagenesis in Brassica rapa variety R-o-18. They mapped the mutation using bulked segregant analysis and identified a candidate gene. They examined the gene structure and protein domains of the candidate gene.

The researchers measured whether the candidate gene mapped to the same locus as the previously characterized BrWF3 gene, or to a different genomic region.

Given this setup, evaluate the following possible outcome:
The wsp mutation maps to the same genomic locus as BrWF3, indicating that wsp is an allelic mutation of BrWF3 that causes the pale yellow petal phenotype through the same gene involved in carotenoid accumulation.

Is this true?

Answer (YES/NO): YES